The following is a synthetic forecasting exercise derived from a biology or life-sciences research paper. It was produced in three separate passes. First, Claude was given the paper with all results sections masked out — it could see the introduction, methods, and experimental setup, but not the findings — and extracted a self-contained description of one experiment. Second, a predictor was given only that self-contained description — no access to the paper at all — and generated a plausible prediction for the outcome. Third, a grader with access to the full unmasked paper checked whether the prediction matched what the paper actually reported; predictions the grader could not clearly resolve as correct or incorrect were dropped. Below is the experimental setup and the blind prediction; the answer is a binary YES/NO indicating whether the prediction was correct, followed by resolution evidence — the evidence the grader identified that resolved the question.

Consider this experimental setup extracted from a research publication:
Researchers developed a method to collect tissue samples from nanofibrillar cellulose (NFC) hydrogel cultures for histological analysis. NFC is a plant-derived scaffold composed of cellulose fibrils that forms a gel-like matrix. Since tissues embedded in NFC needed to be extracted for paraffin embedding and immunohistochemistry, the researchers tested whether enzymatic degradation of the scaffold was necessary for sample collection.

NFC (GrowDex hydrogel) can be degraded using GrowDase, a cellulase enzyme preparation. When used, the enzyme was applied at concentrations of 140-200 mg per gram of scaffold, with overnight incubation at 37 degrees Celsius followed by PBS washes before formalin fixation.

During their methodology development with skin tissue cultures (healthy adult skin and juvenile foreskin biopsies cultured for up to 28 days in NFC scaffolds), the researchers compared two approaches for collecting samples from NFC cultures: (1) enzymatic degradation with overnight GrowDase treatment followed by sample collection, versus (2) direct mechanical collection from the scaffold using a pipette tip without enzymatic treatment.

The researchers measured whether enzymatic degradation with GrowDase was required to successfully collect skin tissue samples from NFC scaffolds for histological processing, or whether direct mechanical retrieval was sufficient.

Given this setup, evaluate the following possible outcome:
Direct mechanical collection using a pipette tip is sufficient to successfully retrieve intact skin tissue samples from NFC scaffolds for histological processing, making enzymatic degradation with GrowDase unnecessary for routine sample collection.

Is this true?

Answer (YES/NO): YES